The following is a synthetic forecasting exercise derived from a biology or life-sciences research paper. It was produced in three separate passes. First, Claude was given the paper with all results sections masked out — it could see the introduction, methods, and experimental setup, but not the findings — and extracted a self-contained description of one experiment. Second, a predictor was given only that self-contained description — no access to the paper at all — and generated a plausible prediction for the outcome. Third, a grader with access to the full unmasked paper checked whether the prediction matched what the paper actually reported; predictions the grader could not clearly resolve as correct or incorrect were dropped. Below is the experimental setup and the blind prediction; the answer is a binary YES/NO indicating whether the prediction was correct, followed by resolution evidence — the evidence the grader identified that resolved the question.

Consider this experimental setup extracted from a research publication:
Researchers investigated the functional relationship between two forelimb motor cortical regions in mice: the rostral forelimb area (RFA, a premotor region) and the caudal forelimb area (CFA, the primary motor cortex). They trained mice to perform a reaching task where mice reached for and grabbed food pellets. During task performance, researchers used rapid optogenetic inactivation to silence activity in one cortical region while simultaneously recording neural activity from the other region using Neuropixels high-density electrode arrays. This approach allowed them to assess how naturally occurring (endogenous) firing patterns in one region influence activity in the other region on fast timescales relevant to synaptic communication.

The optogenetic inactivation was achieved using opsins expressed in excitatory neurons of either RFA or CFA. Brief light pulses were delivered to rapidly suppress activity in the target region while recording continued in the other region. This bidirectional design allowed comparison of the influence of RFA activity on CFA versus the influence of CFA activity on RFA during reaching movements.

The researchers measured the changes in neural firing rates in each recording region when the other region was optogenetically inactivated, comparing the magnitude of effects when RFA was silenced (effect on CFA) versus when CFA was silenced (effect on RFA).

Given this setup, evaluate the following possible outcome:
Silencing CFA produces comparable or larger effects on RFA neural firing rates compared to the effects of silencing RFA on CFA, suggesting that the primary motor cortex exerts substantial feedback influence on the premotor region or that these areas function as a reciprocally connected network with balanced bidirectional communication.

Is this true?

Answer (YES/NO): NO